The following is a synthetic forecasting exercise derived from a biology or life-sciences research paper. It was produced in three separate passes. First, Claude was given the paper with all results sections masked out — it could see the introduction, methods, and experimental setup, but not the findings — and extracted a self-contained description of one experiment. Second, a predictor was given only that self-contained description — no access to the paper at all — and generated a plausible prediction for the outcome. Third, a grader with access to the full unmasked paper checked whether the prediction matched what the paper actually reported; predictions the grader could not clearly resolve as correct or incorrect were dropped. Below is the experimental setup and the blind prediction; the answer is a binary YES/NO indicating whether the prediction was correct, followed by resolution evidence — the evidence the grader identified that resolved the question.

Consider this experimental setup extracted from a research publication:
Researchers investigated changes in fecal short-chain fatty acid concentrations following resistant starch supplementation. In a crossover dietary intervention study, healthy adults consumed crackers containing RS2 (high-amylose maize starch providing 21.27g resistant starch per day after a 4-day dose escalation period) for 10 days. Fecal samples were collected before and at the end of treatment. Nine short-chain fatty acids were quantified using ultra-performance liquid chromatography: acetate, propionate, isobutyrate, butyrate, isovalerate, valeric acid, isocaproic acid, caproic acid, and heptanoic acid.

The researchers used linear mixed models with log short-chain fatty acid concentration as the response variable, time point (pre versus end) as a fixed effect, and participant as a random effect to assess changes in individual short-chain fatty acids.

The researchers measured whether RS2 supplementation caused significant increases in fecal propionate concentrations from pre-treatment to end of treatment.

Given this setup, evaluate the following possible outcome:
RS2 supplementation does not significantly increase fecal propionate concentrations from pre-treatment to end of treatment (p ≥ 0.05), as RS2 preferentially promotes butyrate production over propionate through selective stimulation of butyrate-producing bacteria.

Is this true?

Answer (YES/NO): YES